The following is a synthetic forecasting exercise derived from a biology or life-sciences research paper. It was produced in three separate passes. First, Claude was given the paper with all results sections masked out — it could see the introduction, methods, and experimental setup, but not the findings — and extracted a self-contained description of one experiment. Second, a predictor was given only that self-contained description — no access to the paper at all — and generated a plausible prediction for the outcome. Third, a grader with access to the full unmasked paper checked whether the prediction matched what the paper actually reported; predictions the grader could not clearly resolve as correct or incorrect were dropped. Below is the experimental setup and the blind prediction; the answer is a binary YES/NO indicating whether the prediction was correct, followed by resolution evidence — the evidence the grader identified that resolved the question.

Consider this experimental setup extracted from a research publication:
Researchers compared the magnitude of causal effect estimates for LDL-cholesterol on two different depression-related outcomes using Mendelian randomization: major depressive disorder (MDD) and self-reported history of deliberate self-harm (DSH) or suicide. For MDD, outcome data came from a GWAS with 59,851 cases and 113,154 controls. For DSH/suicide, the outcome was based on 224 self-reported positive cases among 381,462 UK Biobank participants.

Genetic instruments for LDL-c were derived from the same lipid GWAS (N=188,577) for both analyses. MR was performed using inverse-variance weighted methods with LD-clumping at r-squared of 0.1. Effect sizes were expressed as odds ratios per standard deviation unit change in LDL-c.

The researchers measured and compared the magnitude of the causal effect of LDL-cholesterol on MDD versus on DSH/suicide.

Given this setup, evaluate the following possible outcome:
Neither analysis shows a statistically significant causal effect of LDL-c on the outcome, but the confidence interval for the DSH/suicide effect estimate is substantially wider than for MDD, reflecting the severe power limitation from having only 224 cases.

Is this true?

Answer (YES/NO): NO